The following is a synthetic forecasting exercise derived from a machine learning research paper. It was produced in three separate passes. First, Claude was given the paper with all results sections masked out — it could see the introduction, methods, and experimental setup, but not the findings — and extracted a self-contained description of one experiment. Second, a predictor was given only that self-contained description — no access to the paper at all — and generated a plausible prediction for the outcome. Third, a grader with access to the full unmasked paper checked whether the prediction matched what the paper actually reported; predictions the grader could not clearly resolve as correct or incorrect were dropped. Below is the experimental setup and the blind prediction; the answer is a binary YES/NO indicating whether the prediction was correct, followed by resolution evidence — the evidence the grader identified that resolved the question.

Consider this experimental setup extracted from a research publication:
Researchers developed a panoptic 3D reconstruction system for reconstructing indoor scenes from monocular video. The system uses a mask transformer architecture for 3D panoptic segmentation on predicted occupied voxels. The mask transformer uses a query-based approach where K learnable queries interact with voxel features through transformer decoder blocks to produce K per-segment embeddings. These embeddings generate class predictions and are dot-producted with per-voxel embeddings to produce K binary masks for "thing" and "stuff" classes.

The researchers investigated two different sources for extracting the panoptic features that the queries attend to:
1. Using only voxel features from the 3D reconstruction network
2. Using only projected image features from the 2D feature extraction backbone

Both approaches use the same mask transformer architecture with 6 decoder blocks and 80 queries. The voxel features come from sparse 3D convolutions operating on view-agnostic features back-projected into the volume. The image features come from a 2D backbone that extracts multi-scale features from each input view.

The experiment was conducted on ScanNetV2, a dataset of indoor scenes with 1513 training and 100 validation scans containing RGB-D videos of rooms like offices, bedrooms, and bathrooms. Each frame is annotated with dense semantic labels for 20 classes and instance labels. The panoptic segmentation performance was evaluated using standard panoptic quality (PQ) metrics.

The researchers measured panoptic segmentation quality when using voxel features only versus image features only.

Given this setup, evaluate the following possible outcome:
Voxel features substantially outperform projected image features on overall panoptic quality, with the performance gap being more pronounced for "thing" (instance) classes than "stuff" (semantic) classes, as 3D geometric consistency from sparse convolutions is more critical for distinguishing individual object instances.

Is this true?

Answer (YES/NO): NO